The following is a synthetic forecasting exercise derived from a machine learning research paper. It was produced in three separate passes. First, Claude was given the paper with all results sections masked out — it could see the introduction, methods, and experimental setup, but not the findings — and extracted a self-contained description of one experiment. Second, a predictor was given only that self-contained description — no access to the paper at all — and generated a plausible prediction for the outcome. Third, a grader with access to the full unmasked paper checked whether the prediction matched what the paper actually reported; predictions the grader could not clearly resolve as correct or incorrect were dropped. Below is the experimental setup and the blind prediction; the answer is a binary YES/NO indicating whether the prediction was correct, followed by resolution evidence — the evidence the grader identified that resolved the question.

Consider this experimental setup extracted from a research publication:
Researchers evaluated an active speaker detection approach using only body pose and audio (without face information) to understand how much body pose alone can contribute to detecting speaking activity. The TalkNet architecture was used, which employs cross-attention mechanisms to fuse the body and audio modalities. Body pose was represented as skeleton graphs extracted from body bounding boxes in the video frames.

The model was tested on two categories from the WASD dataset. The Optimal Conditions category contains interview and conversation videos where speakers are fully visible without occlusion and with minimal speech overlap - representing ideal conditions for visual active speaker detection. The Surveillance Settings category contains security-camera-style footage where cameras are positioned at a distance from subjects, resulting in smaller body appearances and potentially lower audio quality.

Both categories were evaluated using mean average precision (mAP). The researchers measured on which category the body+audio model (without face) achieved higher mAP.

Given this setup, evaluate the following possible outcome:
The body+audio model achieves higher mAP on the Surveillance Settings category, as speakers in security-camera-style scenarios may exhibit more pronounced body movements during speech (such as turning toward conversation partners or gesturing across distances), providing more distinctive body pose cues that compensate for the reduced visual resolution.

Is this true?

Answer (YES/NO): NO